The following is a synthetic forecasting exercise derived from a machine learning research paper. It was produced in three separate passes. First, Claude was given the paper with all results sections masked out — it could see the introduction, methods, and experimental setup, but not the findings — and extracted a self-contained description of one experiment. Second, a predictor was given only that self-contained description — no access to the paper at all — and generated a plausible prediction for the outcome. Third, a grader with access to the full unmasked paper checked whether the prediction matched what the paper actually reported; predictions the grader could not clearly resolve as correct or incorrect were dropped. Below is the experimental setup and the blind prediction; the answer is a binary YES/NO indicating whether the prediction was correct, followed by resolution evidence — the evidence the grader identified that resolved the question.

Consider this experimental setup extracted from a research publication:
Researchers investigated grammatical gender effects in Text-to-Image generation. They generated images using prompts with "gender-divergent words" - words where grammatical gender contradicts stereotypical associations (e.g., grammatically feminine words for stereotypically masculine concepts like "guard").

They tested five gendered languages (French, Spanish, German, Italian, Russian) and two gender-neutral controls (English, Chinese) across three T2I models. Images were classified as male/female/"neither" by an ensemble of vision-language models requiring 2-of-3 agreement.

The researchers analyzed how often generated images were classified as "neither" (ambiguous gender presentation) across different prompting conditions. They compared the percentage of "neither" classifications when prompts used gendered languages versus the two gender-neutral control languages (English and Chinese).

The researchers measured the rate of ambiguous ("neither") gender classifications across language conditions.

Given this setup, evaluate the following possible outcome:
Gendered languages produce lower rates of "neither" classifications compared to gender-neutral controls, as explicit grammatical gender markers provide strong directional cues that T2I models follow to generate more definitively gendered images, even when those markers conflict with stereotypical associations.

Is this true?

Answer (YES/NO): NO